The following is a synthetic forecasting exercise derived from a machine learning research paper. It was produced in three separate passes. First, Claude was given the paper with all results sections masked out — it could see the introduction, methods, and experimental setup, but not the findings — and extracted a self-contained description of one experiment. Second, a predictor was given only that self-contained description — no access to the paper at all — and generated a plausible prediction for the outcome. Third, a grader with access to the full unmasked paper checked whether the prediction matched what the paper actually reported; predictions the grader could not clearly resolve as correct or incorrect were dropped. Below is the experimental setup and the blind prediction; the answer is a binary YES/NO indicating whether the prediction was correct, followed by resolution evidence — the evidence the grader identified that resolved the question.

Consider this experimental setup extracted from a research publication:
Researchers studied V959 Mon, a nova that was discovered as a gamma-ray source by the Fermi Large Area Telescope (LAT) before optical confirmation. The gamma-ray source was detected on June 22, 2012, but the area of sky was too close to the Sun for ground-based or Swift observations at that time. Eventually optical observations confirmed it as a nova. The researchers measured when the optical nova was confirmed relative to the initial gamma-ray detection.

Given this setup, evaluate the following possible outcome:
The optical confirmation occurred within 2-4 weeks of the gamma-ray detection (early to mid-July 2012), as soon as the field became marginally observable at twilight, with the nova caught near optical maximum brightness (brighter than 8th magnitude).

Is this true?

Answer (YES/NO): NO